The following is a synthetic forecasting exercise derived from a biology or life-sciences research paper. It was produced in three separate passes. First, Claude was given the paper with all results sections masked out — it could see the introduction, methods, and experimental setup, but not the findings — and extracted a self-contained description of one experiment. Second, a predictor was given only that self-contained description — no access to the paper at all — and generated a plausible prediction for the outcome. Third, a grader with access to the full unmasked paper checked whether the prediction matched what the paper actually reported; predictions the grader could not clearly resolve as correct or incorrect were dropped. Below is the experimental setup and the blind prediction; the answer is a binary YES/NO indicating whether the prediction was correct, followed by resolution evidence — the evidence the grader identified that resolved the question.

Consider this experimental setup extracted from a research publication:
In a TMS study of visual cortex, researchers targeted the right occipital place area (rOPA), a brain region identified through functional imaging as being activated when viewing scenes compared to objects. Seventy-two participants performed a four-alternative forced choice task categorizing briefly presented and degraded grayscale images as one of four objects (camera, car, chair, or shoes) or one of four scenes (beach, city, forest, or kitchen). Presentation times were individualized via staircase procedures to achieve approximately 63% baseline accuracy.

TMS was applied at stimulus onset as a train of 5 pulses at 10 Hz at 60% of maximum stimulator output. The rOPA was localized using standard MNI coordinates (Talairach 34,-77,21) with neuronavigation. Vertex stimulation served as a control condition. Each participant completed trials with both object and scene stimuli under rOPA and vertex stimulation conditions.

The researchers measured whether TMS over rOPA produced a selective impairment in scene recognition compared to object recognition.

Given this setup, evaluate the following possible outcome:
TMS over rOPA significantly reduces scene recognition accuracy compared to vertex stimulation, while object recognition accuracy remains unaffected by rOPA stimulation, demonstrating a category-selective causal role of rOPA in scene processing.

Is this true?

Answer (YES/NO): YES